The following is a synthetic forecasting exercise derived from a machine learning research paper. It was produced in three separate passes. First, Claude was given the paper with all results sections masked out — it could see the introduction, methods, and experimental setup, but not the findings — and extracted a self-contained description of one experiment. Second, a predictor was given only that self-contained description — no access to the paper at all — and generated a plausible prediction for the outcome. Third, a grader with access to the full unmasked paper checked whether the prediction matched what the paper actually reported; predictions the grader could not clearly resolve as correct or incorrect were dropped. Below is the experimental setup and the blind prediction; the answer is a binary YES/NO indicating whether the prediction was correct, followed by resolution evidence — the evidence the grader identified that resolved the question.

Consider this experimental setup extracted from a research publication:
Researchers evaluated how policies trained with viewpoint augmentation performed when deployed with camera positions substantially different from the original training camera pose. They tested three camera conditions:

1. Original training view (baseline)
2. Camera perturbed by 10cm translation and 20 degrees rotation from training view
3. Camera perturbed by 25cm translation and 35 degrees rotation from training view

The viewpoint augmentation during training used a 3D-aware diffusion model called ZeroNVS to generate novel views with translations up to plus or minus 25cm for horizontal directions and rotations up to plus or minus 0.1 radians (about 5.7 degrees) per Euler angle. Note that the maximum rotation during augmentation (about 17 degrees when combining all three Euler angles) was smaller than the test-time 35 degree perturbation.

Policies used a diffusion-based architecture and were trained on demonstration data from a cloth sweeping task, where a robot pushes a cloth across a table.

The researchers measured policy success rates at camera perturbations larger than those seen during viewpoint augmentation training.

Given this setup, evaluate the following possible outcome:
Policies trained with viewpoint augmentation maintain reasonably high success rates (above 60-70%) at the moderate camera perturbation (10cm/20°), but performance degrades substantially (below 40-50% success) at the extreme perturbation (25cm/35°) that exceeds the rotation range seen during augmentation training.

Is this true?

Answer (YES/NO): YES